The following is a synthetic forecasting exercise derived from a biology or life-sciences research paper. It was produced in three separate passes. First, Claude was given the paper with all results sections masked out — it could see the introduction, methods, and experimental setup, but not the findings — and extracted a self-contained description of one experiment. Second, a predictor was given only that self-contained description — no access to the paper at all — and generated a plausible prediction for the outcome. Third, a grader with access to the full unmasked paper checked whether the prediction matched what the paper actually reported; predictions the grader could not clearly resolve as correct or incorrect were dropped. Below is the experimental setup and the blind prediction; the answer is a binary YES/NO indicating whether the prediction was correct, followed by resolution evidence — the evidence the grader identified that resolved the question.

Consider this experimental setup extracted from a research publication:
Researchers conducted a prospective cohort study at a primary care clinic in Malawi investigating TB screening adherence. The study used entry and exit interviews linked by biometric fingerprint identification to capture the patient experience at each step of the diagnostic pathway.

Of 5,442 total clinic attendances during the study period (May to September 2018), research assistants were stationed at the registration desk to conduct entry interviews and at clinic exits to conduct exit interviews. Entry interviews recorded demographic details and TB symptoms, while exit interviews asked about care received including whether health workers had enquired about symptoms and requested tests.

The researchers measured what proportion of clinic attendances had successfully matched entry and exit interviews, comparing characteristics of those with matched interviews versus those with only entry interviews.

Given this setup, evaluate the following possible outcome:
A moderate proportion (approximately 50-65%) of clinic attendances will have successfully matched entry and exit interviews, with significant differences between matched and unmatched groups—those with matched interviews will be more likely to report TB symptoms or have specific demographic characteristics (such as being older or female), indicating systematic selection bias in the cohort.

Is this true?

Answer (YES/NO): NO